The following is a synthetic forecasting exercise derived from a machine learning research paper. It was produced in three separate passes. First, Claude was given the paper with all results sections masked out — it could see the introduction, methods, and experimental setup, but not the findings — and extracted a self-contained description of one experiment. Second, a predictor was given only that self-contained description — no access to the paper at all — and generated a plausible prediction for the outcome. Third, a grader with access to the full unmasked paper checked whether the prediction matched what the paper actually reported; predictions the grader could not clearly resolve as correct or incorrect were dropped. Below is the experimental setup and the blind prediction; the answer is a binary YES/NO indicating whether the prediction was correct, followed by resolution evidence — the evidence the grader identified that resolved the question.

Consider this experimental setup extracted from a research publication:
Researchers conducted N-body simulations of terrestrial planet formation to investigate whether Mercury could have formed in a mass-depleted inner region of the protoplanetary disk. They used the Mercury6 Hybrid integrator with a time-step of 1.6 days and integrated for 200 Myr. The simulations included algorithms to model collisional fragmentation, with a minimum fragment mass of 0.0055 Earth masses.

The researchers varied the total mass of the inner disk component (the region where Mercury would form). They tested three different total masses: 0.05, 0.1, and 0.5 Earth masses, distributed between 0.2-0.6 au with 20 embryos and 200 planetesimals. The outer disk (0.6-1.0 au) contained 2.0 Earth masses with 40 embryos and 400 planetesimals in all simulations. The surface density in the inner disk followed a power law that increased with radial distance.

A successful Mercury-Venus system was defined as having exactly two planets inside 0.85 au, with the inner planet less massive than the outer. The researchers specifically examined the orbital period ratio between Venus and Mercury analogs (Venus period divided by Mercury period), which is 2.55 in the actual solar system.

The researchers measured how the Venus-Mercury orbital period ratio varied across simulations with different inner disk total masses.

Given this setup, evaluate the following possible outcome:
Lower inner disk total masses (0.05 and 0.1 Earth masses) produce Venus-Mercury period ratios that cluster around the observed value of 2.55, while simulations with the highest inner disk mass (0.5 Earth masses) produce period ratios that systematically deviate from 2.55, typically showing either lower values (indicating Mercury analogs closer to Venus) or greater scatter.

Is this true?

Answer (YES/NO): NO